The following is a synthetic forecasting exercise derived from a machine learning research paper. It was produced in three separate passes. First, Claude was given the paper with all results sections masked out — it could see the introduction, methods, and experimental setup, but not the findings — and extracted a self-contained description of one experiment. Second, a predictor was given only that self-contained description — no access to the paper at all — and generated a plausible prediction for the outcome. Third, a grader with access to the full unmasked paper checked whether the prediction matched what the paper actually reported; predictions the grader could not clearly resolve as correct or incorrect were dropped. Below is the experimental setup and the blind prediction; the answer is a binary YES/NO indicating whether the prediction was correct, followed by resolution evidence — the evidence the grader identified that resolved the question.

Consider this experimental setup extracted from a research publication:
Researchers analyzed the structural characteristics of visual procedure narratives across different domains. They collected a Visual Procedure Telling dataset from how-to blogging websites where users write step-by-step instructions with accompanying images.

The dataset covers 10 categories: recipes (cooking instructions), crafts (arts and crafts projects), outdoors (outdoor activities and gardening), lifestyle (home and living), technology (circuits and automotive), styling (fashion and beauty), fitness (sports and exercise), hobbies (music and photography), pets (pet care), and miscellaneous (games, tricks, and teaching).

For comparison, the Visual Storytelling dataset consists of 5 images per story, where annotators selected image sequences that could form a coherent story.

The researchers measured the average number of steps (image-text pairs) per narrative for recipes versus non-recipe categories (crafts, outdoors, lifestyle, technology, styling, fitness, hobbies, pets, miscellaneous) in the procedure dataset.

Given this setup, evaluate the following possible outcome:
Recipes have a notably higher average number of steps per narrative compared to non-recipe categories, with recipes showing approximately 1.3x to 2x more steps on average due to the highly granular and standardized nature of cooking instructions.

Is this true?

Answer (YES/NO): NO